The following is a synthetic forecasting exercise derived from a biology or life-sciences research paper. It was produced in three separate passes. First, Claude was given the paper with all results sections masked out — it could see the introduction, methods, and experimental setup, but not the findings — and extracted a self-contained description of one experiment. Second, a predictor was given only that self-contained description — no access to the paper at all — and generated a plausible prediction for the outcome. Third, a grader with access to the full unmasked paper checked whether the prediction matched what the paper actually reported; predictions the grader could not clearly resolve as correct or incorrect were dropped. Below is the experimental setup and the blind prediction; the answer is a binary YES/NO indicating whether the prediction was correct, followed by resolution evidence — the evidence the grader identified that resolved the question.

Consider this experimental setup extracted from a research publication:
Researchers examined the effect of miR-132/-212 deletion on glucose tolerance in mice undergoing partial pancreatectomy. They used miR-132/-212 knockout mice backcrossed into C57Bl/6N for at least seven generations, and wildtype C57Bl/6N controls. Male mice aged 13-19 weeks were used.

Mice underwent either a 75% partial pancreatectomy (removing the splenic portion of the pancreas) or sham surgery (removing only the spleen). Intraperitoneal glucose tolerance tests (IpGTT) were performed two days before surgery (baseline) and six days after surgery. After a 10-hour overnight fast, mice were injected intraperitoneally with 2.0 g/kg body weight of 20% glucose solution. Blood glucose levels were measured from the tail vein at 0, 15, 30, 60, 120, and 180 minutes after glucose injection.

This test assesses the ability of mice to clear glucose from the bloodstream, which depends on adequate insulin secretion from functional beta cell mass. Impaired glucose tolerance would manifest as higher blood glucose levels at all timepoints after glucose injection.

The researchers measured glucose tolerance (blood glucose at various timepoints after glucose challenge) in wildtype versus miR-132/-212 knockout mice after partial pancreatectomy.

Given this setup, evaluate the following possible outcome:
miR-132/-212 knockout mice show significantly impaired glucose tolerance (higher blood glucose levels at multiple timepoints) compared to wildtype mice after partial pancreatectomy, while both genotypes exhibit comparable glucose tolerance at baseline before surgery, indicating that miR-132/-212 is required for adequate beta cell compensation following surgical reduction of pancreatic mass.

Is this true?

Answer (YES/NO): NO